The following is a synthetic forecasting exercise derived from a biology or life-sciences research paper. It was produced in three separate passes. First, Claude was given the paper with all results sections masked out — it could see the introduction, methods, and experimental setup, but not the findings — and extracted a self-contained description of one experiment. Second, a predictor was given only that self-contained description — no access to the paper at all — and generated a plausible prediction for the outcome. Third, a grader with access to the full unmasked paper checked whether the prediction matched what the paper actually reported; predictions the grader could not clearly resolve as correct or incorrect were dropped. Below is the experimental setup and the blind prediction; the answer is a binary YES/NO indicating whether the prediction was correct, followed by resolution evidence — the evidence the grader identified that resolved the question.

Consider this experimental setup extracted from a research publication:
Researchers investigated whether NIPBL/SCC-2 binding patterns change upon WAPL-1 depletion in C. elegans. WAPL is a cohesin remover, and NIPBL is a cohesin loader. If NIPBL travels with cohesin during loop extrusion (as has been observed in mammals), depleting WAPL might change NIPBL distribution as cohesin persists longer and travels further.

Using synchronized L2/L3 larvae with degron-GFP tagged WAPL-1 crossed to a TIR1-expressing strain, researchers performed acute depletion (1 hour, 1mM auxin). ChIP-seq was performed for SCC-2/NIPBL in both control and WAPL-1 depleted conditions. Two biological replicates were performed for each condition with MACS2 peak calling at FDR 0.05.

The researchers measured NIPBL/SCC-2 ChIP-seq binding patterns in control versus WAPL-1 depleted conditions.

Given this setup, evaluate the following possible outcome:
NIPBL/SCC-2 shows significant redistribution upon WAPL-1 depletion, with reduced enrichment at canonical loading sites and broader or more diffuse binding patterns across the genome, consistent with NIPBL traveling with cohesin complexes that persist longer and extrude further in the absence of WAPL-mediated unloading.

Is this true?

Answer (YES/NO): NO